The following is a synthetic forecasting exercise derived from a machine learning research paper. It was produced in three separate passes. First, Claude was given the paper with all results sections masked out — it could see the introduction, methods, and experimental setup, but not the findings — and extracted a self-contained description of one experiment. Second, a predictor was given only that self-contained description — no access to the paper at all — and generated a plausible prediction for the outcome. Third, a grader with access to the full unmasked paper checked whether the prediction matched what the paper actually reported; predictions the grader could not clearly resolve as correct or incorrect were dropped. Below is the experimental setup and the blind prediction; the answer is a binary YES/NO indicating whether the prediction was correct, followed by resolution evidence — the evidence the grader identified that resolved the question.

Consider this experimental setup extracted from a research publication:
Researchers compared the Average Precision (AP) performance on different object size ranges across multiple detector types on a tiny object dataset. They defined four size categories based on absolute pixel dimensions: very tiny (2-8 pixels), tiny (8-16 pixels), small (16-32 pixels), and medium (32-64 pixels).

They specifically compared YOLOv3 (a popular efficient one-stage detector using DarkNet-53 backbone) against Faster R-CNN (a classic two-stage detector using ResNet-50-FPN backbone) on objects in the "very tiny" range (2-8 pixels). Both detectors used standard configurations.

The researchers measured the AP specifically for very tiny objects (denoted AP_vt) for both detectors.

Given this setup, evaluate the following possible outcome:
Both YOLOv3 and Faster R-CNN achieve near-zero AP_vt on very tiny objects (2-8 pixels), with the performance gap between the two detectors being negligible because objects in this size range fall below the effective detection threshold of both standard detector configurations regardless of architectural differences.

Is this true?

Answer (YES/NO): YES